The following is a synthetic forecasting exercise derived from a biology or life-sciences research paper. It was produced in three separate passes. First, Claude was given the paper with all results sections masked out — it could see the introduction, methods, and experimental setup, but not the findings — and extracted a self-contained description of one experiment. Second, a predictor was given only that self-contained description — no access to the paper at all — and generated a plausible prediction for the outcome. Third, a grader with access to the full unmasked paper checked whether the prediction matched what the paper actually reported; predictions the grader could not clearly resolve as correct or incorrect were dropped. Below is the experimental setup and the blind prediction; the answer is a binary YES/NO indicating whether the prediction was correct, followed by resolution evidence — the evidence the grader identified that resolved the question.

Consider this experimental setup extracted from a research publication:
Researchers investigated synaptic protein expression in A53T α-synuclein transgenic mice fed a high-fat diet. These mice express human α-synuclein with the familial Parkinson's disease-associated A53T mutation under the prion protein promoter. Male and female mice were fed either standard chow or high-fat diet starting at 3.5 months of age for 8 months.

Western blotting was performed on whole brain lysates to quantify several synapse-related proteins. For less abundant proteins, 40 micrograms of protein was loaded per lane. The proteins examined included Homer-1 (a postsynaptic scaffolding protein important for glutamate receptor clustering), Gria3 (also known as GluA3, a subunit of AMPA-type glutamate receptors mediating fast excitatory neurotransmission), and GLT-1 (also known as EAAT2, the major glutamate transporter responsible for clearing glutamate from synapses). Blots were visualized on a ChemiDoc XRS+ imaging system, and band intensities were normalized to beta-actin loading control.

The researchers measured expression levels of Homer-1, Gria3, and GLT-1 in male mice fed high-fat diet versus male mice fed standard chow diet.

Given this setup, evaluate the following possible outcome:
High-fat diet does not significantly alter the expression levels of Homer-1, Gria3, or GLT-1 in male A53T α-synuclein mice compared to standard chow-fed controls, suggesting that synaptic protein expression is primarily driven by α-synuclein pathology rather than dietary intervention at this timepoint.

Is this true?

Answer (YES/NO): YES